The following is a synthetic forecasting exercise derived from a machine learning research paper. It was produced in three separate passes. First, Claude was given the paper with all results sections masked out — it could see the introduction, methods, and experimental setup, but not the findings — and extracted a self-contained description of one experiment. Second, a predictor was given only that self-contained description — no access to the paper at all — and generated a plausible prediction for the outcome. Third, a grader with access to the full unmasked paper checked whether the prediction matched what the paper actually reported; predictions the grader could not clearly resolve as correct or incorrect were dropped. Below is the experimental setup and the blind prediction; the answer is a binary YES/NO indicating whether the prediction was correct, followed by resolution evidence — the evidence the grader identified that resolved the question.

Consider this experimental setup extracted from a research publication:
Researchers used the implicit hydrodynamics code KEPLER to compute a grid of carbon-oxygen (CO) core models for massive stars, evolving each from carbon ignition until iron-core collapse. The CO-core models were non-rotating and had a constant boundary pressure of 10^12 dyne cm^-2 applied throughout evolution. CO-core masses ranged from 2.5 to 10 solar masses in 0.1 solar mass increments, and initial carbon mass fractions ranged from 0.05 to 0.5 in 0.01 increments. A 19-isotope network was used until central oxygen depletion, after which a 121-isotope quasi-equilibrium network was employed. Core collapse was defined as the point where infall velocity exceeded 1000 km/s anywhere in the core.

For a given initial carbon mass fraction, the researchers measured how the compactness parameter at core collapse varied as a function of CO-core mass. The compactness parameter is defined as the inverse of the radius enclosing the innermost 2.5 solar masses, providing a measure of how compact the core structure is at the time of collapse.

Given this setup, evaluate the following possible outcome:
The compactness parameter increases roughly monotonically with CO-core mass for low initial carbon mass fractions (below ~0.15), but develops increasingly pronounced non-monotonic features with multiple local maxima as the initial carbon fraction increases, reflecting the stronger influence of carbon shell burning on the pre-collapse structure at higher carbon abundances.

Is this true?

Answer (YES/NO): NO